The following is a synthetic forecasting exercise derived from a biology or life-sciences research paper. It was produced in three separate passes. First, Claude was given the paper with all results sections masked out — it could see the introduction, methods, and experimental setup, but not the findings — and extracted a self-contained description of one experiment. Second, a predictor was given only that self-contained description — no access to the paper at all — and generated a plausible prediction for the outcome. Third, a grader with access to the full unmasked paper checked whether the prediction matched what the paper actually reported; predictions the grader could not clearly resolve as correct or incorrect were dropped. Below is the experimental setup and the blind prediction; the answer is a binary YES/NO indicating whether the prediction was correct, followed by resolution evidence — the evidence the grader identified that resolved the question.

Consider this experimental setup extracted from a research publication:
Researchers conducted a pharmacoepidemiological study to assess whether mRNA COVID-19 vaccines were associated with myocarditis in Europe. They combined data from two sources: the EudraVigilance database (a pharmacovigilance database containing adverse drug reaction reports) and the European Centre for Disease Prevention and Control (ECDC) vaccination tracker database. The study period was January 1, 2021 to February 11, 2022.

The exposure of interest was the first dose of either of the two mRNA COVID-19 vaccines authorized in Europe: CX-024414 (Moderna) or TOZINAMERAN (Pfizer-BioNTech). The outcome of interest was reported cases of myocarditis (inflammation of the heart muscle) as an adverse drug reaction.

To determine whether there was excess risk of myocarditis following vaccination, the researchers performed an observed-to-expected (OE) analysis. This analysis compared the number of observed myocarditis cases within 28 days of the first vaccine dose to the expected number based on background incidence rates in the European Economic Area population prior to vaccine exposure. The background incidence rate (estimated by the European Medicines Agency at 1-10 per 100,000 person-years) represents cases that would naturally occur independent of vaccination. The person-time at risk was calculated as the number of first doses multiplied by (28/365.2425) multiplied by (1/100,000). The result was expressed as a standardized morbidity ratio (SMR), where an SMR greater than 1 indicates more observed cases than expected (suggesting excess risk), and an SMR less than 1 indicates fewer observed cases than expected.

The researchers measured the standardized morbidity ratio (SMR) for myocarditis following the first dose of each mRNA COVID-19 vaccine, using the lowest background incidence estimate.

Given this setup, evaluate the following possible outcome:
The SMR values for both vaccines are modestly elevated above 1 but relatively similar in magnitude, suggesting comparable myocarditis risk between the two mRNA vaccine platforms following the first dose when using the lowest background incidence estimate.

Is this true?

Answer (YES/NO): NO